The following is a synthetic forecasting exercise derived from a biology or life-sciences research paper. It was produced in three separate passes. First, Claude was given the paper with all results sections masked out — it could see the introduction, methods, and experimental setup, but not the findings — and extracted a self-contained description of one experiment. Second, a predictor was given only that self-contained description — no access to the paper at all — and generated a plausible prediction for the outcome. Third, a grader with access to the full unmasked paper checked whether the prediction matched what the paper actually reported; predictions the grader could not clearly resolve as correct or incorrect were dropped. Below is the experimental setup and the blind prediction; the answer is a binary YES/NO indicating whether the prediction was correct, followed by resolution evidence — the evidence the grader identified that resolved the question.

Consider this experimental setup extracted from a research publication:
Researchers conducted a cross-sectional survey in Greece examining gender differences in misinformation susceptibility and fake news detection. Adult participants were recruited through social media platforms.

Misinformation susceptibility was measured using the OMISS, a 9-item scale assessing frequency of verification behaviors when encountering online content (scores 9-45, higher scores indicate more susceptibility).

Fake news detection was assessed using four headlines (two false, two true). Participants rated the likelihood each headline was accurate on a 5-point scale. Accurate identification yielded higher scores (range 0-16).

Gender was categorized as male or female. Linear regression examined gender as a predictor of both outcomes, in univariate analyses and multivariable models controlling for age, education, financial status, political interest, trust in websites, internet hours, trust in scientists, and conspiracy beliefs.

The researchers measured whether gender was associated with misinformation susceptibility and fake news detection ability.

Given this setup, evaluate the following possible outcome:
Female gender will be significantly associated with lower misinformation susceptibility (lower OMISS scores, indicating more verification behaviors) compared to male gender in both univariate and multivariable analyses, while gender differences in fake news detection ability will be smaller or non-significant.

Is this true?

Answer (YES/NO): NO